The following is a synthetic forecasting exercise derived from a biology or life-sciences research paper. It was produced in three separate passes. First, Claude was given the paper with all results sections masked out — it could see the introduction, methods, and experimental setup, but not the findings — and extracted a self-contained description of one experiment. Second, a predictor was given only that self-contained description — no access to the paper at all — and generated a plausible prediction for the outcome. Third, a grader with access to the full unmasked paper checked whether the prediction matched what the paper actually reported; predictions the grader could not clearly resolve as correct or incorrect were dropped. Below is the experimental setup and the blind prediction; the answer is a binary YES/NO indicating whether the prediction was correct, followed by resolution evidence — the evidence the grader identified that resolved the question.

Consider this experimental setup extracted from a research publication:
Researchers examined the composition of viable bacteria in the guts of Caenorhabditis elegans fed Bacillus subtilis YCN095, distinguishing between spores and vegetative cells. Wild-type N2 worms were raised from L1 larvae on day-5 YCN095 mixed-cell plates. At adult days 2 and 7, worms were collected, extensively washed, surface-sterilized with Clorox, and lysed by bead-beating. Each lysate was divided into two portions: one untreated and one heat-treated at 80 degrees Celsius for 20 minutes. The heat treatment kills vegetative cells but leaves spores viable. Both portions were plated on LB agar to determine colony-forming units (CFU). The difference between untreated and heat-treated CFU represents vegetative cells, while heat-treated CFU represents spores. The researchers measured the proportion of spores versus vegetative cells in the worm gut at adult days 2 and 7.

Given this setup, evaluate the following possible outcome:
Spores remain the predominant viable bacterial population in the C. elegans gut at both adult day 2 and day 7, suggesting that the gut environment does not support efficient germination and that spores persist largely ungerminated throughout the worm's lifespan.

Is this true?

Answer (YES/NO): NO